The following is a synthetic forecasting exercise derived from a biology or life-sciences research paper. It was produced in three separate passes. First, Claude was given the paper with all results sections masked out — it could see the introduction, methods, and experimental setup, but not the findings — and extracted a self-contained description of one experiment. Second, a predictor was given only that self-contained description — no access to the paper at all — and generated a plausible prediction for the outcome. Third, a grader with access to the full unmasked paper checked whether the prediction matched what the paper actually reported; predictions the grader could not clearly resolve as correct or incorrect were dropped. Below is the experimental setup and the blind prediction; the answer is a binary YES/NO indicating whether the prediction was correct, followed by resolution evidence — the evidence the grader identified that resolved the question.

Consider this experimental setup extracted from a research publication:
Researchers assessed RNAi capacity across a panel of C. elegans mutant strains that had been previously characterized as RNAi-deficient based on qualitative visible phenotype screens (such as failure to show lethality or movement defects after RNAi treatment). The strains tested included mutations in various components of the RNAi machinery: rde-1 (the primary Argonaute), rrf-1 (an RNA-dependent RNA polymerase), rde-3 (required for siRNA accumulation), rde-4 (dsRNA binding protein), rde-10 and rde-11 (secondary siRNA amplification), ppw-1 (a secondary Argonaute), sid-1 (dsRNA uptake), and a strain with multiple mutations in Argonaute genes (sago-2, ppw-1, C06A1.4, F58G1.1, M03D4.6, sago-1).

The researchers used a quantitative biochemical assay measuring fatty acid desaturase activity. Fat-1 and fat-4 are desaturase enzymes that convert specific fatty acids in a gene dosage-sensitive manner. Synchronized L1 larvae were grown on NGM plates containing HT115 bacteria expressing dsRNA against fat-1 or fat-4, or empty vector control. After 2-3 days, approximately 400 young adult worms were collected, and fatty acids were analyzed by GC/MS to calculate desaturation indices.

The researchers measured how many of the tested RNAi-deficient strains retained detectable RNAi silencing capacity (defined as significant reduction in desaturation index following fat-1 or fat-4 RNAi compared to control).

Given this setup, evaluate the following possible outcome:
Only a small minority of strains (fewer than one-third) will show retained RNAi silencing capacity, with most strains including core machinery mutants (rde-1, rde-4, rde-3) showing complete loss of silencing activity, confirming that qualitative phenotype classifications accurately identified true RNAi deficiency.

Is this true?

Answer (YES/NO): NO